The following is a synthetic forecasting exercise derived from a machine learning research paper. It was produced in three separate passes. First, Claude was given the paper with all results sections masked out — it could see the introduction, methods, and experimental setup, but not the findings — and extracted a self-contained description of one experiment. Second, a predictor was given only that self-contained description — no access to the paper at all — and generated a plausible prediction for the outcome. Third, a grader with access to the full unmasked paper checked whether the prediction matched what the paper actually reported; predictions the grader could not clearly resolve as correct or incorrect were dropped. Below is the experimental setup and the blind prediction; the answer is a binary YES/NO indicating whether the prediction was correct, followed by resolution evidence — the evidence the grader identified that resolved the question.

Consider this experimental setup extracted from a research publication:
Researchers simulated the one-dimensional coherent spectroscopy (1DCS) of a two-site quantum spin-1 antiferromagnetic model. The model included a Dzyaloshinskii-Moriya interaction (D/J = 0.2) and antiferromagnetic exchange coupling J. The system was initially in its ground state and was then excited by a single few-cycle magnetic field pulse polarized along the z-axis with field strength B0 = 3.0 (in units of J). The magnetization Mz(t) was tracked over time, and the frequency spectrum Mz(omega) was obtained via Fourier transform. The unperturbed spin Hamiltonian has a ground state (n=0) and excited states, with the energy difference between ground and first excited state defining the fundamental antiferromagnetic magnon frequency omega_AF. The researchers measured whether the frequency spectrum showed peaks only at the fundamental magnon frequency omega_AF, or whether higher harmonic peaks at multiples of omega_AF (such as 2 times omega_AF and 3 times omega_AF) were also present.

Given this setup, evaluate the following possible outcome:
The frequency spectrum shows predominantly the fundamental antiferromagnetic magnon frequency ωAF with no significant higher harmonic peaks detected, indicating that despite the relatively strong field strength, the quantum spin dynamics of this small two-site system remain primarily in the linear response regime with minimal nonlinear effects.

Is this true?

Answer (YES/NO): NO